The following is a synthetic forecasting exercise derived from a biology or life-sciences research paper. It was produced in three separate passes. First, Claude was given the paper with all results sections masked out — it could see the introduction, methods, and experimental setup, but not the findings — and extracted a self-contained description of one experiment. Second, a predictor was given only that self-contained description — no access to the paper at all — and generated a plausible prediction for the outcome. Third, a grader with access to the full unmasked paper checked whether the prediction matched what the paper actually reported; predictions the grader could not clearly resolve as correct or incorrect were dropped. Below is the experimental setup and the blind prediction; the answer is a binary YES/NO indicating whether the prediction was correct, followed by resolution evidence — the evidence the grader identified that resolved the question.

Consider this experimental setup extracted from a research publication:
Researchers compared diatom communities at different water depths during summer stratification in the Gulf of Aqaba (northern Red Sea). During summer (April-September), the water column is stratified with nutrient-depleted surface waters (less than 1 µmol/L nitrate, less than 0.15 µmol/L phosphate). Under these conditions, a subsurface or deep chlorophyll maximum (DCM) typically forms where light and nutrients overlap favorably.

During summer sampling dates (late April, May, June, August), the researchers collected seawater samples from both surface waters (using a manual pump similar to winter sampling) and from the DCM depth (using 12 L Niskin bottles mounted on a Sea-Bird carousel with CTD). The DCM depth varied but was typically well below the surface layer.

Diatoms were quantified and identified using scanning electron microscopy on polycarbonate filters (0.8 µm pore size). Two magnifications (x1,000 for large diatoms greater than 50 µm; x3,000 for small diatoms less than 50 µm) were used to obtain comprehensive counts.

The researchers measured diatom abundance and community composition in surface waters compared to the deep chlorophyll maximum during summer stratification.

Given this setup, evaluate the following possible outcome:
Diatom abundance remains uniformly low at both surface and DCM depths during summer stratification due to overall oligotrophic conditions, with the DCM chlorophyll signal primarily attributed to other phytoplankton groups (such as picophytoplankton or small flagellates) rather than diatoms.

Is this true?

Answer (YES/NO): NO